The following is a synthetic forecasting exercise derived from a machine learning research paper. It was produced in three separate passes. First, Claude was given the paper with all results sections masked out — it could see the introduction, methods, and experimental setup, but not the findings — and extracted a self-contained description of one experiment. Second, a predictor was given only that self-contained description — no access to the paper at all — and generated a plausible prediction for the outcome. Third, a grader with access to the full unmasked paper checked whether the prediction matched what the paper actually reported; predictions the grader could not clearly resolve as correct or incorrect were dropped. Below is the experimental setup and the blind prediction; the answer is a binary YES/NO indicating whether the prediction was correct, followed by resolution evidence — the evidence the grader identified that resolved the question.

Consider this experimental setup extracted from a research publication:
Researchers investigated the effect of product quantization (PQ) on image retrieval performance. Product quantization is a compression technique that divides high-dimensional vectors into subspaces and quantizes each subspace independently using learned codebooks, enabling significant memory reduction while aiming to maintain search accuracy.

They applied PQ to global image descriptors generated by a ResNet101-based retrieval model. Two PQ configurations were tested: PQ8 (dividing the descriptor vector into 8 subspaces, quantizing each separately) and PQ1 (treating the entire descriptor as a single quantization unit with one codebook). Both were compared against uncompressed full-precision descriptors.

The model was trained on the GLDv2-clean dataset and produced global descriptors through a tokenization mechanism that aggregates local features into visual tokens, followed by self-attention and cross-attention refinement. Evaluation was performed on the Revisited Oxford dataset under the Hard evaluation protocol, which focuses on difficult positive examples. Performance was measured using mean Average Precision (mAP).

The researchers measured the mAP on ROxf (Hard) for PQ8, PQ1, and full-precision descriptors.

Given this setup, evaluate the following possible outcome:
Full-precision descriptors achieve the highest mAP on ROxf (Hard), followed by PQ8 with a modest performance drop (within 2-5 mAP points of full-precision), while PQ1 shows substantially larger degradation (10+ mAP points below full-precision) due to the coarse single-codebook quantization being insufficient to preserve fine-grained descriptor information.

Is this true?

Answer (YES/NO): NO